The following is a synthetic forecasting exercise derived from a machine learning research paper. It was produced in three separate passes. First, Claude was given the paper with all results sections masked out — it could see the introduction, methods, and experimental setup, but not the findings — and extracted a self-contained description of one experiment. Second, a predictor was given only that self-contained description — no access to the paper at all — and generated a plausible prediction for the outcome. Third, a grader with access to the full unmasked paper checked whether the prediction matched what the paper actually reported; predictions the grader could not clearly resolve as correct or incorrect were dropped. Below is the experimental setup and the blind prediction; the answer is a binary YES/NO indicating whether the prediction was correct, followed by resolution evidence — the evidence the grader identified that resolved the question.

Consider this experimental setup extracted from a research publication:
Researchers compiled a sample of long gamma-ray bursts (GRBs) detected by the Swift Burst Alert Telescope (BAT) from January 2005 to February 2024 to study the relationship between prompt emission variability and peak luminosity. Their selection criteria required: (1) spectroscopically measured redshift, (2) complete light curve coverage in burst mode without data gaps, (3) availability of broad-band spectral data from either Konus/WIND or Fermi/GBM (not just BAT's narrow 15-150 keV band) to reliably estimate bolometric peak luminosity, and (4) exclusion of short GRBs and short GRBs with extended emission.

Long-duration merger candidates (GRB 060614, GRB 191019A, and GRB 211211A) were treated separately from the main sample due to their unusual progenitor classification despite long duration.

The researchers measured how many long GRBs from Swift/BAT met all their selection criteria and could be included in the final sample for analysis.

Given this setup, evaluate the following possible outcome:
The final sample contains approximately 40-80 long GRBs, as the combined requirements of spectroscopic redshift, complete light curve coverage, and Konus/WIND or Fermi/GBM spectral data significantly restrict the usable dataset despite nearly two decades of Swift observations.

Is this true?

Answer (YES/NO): NO